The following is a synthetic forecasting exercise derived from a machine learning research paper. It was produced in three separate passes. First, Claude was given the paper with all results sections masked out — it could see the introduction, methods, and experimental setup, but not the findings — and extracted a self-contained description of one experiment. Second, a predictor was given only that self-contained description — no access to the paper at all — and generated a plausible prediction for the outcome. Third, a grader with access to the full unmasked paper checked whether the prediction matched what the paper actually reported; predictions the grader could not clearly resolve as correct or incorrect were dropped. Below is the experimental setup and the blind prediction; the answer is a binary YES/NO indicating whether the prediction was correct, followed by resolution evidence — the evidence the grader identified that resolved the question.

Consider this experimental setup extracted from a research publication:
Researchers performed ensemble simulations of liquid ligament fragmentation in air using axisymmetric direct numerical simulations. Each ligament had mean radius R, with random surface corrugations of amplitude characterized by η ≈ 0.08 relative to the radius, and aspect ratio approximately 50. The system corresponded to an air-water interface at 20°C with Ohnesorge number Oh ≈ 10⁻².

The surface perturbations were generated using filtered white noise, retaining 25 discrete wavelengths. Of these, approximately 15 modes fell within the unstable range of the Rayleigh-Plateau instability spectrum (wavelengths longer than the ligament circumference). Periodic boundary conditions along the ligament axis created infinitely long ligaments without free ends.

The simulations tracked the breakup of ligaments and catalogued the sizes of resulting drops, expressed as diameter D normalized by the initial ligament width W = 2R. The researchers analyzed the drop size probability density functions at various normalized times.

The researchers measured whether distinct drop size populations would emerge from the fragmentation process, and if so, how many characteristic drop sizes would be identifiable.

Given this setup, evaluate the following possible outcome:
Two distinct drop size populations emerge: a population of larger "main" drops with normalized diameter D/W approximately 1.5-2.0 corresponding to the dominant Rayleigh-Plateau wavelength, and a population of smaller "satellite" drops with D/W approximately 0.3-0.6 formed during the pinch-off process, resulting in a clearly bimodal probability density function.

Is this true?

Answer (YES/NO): NO